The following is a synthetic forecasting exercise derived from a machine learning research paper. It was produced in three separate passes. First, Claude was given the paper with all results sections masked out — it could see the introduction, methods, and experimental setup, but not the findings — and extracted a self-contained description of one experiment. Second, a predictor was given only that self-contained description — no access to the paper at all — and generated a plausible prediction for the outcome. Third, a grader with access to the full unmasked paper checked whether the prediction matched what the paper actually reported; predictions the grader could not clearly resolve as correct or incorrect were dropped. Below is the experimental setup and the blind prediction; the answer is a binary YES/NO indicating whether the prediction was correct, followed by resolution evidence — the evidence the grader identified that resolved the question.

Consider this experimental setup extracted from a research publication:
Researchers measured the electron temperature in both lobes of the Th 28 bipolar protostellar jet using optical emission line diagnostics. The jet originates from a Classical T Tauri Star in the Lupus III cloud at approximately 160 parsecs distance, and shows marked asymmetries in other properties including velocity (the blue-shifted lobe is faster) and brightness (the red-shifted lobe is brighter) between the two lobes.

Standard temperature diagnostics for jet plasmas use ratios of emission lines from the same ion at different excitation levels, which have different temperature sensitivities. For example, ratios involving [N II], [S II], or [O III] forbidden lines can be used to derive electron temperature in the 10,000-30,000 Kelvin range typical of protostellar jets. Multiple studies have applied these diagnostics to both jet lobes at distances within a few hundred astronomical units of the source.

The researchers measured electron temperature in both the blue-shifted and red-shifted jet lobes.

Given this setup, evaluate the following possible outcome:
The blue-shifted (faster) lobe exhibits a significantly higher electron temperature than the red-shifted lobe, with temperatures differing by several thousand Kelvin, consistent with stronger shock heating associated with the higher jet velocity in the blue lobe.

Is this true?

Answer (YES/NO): YES